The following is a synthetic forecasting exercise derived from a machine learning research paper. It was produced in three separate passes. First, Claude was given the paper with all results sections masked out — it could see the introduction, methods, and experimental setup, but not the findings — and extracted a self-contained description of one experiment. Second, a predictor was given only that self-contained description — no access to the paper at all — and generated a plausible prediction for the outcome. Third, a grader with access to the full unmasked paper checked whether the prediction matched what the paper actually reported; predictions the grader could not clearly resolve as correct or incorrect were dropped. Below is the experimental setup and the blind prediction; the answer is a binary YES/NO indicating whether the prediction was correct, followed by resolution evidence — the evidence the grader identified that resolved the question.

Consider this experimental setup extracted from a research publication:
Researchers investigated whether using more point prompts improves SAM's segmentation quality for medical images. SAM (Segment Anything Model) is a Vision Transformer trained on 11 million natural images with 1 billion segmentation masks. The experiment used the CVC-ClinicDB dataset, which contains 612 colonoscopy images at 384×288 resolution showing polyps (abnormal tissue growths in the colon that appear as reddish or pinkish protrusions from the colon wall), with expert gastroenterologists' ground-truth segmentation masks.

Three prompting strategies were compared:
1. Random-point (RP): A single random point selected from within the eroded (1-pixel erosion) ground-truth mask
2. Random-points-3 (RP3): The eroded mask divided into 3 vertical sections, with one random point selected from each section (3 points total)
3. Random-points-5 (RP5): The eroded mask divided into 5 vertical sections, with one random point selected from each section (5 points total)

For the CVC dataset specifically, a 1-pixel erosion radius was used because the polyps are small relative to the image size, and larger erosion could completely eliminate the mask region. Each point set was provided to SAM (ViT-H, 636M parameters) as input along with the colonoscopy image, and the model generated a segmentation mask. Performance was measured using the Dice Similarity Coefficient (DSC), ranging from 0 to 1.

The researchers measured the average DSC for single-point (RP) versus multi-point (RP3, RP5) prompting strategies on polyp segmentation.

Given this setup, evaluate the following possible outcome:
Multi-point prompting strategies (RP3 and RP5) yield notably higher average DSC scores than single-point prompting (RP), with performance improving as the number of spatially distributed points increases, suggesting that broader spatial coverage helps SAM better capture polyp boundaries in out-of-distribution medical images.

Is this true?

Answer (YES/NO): YES